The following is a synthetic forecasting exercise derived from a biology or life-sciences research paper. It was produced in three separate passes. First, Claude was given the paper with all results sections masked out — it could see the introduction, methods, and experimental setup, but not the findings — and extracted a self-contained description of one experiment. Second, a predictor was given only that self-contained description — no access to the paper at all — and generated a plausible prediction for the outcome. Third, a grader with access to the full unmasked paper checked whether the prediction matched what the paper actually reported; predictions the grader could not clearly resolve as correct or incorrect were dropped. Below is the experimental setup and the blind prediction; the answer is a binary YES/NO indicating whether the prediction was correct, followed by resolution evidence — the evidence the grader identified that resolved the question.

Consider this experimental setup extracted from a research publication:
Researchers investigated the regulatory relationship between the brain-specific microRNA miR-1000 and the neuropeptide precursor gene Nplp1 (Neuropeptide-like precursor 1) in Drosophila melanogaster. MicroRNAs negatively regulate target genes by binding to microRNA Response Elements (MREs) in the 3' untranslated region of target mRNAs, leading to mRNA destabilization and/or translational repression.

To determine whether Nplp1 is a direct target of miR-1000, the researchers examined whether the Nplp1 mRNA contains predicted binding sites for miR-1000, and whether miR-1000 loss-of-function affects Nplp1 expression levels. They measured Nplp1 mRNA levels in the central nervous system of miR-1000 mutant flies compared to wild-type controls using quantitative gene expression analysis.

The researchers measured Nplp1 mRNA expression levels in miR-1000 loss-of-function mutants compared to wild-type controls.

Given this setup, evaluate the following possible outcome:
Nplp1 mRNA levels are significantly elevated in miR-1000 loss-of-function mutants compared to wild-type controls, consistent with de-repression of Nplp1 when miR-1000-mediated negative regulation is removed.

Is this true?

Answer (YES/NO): YES